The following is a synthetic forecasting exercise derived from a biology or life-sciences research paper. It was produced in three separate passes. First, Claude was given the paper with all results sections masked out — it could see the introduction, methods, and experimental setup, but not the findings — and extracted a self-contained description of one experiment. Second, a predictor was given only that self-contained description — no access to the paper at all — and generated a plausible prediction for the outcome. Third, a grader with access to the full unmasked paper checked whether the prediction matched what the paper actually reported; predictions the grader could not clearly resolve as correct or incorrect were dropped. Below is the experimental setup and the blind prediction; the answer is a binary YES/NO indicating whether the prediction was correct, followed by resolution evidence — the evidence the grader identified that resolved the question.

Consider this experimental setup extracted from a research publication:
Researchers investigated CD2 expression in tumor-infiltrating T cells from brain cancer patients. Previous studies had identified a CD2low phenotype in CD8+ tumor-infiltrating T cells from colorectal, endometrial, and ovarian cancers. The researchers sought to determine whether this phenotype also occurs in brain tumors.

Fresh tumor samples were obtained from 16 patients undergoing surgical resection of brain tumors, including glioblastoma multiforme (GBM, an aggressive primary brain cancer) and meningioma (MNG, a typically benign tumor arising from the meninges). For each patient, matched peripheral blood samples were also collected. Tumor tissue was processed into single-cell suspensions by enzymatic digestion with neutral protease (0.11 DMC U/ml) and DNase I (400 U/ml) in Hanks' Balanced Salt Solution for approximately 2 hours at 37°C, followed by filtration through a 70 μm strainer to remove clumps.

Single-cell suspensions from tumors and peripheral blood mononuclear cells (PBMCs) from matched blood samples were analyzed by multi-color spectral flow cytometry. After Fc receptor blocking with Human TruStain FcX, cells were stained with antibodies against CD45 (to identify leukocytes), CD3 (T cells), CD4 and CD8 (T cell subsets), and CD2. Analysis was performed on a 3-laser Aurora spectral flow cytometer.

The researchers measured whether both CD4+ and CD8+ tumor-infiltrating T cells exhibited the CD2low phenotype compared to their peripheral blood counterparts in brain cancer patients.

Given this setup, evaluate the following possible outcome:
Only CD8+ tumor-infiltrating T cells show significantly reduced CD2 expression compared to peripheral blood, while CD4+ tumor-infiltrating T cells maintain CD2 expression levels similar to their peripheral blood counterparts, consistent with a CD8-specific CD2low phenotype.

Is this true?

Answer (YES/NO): NO